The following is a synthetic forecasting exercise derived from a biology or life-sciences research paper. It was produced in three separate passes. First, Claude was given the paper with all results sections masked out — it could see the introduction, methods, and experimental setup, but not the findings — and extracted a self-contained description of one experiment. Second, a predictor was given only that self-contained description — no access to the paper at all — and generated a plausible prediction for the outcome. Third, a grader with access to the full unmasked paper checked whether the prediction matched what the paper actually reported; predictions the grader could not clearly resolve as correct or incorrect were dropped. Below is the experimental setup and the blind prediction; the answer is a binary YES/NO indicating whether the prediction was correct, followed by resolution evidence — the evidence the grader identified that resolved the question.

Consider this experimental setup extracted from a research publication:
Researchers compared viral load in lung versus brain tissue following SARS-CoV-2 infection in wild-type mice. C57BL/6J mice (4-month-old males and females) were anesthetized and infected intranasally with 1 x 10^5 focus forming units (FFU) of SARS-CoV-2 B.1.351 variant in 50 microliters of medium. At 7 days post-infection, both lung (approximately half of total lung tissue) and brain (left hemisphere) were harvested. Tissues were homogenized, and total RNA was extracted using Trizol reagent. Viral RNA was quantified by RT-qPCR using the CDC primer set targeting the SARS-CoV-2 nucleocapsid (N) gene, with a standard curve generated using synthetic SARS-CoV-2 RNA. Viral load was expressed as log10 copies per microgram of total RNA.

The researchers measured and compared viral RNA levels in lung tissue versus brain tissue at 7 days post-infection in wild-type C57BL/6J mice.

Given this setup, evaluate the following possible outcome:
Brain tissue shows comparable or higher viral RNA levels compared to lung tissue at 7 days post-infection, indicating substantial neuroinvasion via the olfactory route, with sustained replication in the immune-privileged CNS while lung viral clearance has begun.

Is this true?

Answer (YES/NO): NO